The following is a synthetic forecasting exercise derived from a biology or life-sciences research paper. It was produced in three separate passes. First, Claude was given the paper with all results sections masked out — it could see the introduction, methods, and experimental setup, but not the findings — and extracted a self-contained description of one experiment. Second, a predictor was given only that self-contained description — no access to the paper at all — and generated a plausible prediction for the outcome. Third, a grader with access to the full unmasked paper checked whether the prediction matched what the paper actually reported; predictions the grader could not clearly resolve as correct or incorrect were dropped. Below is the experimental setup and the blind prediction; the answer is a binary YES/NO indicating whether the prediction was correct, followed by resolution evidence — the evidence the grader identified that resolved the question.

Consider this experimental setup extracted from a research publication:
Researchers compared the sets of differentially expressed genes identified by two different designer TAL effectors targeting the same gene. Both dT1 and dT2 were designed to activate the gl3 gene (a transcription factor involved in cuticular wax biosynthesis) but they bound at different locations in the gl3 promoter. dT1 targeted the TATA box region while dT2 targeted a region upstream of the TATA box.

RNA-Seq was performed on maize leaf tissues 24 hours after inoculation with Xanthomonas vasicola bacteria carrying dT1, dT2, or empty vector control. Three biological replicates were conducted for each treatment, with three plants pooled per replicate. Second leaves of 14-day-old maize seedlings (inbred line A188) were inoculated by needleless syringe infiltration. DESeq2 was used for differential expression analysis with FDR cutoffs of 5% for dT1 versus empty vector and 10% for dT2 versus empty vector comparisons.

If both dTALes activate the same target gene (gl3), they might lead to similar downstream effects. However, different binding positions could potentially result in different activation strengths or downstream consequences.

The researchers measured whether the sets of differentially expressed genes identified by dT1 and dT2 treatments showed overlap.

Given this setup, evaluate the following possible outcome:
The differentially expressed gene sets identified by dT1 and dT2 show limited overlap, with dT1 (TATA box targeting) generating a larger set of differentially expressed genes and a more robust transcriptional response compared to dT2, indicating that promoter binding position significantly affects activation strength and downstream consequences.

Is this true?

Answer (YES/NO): NO